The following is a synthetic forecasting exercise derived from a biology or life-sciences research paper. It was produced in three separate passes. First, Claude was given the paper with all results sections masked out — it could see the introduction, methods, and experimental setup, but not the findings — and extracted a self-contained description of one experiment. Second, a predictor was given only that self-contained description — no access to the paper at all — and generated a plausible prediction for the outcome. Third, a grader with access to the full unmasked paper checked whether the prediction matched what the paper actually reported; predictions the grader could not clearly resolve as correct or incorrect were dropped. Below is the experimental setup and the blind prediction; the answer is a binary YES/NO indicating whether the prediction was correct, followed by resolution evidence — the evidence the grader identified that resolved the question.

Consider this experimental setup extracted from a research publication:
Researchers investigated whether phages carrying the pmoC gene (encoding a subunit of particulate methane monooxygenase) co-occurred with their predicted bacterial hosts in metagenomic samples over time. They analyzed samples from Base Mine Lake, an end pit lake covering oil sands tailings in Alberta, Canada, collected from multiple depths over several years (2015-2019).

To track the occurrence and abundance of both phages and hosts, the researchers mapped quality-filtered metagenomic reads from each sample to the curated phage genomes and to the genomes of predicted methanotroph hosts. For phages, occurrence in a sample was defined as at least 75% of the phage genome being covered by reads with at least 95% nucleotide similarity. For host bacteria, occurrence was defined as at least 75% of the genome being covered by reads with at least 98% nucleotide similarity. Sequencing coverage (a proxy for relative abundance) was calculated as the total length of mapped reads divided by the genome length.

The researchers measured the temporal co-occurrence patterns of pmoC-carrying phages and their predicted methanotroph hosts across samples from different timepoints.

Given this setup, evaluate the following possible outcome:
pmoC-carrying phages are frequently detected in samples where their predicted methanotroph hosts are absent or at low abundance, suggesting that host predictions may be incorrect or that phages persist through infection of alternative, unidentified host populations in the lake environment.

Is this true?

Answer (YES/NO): NO